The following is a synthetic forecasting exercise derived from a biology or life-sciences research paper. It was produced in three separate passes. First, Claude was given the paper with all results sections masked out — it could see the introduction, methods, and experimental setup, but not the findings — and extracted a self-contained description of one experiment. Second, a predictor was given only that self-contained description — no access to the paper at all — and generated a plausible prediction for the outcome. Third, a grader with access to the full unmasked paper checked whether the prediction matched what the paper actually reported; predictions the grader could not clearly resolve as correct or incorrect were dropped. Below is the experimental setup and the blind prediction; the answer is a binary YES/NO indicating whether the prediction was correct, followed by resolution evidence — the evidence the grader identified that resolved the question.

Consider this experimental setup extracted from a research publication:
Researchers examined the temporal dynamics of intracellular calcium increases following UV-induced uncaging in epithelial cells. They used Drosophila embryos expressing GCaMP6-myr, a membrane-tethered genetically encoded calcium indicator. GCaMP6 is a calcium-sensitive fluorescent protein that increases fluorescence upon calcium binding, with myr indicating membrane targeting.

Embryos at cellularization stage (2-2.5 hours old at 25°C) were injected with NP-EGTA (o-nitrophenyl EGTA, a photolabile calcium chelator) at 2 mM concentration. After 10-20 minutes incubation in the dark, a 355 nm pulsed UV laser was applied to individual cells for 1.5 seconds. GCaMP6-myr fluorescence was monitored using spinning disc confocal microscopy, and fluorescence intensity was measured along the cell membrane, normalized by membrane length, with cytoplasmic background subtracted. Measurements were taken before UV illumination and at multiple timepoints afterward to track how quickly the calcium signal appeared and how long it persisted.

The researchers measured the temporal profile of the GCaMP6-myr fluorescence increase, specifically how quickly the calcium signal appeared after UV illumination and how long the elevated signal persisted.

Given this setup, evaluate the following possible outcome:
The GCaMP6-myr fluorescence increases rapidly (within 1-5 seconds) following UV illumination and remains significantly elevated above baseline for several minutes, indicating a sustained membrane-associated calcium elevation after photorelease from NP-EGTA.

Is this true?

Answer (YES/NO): YES